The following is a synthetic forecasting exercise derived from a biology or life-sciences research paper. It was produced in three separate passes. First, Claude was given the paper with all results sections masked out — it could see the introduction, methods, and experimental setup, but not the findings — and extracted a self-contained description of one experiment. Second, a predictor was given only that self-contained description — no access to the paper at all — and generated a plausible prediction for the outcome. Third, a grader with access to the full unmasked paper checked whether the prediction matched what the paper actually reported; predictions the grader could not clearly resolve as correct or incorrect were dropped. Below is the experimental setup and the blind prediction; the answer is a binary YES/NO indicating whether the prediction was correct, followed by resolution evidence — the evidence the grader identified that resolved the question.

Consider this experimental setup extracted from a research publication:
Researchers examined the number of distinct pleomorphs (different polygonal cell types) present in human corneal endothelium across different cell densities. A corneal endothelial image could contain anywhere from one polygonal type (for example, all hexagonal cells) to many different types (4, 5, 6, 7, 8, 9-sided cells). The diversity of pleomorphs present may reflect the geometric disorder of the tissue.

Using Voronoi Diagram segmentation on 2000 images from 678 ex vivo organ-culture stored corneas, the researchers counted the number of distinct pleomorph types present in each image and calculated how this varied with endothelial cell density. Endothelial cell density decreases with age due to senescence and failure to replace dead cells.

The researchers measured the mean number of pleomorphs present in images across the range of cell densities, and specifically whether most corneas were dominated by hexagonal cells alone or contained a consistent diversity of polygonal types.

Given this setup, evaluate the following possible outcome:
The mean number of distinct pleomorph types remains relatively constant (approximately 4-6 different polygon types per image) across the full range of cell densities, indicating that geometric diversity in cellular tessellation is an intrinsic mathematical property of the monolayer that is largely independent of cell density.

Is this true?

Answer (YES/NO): YES